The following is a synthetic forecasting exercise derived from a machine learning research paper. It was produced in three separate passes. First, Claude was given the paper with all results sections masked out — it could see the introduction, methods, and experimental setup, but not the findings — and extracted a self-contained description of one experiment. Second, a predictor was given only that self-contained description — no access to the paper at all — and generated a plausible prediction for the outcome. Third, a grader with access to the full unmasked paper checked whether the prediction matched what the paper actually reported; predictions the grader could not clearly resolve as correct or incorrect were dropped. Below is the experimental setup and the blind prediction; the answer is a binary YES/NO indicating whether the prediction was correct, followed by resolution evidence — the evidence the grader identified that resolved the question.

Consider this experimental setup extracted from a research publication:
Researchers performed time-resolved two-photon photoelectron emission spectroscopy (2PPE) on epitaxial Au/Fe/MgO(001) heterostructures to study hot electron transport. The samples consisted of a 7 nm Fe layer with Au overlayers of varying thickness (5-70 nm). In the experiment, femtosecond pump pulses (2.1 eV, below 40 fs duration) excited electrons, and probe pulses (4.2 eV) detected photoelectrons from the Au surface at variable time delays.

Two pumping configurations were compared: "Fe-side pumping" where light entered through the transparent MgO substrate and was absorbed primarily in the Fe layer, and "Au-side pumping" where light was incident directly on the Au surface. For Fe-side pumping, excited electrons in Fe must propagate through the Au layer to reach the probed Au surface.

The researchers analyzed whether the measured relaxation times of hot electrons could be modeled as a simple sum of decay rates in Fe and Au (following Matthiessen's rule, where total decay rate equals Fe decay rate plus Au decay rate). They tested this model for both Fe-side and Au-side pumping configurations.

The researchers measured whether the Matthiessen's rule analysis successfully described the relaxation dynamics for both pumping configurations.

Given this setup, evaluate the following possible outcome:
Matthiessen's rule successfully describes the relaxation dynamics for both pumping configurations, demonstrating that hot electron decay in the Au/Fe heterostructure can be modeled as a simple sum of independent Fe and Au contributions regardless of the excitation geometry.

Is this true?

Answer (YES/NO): NO